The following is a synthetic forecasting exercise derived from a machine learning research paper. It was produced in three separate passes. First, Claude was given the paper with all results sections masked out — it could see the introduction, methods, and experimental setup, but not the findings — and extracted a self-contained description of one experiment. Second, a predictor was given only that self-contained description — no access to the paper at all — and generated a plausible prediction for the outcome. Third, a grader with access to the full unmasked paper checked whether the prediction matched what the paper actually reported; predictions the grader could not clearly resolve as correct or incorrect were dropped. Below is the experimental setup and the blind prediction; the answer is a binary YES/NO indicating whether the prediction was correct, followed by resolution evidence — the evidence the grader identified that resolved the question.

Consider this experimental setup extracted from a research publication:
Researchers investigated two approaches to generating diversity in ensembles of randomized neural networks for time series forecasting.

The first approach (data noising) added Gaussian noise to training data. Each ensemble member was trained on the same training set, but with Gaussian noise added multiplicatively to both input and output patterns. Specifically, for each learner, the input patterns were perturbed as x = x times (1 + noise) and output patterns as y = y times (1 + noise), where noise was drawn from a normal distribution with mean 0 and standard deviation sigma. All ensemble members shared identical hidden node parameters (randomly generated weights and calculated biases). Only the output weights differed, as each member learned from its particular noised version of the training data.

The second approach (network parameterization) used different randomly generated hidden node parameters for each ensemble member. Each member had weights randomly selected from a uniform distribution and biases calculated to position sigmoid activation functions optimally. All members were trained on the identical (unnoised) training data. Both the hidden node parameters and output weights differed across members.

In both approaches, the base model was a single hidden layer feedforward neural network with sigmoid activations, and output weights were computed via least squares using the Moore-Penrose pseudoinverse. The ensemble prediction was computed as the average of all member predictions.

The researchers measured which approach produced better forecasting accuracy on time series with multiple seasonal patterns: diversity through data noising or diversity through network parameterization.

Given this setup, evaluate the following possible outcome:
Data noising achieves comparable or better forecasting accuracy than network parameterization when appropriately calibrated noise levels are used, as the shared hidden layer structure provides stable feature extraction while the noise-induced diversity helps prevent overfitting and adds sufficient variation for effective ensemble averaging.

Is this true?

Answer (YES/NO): NO